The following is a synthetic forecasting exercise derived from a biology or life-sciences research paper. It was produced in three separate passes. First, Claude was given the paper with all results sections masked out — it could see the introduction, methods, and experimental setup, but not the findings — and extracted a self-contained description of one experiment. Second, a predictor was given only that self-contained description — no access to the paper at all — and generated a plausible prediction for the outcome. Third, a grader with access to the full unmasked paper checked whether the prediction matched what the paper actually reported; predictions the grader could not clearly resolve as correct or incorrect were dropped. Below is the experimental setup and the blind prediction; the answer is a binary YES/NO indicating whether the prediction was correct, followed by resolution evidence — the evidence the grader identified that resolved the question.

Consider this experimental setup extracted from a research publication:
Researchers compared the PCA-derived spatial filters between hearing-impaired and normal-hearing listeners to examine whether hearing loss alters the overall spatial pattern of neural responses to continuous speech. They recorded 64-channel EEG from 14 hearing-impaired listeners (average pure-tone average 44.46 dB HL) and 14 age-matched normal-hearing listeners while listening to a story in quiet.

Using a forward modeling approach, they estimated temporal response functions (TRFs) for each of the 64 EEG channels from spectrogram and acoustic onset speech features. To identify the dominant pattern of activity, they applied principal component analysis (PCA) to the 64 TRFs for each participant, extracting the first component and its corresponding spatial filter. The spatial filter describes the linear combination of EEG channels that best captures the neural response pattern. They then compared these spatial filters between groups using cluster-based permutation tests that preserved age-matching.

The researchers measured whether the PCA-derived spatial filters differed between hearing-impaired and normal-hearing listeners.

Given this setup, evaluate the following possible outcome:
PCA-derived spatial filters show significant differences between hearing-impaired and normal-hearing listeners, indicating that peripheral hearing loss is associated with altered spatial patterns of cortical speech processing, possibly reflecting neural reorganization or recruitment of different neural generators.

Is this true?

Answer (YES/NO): NO